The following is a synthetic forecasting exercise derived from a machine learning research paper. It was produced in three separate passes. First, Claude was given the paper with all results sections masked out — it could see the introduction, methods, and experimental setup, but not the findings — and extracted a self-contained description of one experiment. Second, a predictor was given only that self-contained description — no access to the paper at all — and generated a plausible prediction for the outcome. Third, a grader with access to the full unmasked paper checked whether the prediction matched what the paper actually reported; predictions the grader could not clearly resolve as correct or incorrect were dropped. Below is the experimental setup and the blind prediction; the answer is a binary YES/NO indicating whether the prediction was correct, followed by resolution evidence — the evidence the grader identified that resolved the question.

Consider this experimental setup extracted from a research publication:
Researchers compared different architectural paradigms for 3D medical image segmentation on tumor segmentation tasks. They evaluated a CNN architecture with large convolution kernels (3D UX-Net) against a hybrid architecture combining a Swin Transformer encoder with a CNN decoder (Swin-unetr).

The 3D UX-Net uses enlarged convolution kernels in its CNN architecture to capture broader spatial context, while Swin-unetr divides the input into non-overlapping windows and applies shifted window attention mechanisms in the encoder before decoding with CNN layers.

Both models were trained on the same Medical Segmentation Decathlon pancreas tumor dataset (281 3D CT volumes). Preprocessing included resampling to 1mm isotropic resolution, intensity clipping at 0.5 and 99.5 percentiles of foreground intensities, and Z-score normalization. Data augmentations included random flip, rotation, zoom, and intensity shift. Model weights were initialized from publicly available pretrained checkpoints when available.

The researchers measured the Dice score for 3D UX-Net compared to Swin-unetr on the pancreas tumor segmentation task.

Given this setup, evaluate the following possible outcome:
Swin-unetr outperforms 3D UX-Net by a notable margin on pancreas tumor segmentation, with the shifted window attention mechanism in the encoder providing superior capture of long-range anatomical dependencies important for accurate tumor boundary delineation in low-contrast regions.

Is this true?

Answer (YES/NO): NO